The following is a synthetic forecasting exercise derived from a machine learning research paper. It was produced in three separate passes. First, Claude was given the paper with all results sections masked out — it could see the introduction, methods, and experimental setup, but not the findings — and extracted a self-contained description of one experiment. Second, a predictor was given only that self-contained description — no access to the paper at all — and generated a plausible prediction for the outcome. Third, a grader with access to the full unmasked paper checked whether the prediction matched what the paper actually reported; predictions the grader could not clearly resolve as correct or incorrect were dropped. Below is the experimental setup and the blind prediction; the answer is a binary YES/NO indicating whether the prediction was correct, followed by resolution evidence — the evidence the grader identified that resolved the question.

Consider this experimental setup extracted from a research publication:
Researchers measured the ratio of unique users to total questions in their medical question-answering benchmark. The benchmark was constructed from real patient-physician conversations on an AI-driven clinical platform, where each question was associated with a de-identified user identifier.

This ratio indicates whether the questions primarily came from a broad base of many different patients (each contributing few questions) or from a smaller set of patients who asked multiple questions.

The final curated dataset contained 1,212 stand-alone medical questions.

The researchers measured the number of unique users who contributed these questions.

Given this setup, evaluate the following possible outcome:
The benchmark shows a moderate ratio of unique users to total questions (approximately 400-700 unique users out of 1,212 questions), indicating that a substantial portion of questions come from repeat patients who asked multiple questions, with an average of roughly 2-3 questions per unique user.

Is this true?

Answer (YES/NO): NO